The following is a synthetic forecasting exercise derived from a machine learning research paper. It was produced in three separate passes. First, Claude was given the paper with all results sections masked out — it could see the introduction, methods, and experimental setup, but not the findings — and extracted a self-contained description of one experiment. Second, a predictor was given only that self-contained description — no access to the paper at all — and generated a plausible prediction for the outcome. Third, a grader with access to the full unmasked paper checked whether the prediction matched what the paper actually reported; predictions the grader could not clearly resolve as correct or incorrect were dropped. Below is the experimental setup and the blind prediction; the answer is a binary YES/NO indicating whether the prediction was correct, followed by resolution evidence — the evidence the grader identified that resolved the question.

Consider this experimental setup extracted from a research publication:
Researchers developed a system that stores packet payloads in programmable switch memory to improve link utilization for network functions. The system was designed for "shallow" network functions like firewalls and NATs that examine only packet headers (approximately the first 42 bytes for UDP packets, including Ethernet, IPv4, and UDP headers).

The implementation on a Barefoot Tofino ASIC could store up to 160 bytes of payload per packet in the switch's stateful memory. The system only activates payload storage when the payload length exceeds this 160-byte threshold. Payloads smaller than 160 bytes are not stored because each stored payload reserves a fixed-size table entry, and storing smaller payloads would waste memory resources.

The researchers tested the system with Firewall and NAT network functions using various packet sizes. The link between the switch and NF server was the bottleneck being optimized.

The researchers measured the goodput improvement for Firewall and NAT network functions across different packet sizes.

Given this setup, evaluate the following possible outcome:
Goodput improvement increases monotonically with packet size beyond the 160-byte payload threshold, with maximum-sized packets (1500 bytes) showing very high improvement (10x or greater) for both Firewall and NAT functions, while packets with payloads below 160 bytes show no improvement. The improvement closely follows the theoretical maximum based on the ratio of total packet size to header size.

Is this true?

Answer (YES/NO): NO